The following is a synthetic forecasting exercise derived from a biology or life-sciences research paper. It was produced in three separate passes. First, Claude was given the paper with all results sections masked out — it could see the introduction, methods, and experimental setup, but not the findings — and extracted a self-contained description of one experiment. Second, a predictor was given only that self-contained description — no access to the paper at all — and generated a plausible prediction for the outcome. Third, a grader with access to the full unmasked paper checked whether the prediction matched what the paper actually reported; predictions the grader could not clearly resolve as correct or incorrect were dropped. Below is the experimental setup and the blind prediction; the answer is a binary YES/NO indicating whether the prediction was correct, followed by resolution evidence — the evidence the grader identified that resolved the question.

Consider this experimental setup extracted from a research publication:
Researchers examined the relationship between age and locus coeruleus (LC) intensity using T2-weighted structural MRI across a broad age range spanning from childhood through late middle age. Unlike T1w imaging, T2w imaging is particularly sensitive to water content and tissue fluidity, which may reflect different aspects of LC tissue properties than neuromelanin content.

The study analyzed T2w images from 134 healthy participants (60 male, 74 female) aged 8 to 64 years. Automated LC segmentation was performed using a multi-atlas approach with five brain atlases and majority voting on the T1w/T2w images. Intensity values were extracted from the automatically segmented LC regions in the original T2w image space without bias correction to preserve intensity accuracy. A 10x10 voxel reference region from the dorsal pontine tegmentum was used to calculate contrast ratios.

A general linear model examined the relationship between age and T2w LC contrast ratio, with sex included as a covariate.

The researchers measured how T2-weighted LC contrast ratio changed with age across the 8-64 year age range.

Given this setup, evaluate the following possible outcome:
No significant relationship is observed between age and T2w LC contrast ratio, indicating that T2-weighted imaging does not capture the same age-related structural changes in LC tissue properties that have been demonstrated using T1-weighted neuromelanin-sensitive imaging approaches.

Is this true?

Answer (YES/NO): NO